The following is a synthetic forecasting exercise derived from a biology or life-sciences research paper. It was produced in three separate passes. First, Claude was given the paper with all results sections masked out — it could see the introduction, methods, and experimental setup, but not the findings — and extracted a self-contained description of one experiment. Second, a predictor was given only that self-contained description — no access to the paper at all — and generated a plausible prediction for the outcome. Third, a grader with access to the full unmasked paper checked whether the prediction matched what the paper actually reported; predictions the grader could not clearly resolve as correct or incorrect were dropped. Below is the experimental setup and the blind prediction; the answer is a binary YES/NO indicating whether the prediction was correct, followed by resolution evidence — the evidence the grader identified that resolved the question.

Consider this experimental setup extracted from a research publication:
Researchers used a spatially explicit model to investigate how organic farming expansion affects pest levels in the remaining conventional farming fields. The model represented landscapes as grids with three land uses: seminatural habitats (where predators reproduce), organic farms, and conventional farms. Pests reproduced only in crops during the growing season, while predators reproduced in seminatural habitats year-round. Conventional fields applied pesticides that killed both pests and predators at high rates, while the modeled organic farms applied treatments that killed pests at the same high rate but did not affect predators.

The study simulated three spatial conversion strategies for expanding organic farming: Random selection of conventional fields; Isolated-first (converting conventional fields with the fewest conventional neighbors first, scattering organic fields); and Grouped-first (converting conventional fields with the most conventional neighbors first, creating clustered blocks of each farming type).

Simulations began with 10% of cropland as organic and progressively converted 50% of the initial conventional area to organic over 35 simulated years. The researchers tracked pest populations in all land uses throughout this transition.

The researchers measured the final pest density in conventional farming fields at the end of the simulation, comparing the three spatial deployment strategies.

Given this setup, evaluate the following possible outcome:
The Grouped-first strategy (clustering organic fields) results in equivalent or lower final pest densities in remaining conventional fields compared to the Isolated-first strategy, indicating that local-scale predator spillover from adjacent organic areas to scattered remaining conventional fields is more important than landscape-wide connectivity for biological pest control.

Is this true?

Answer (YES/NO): NO